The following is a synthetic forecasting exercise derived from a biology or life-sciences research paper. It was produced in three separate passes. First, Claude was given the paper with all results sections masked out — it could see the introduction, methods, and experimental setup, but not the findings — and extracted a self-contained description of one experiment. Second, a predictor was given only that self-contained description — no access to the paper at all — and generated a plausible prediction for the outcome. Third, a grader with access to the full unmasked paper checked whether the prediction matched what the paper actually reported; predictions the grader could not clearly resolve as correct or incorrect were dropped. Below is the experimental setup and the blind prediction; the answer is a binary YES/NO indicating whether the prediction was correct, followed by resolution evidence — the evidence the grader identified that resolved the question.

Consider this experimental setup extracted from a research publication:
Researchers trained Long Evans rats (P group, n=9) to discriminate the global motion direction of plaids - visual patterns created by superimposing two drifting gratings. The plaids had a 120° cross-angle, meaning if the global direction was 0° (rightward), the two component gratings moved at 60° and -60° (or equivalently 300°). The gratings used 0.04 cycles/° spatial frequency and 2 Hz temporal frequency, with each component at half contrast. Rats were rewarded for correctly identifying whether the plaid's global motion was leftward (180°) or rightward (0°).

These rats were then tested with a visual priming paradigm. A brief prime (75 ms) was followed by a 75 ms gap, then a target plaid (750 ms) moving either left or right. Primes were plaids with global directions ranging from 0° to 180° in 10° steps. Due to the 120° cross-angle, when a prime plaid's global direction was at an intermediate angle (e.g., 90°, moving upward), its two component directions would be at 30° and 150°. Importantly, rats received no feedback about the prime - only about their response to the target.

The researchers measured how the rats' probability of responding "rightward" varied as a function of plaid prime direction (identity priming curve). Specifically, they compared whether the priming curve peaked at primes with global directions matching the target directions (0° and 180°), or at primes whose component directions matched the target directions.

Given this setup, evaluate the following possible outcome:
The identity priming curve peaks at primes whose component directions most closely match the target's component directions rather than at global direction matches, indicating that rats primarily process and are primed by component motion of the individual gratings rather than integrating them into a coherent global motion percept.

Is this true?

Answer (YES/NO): NO